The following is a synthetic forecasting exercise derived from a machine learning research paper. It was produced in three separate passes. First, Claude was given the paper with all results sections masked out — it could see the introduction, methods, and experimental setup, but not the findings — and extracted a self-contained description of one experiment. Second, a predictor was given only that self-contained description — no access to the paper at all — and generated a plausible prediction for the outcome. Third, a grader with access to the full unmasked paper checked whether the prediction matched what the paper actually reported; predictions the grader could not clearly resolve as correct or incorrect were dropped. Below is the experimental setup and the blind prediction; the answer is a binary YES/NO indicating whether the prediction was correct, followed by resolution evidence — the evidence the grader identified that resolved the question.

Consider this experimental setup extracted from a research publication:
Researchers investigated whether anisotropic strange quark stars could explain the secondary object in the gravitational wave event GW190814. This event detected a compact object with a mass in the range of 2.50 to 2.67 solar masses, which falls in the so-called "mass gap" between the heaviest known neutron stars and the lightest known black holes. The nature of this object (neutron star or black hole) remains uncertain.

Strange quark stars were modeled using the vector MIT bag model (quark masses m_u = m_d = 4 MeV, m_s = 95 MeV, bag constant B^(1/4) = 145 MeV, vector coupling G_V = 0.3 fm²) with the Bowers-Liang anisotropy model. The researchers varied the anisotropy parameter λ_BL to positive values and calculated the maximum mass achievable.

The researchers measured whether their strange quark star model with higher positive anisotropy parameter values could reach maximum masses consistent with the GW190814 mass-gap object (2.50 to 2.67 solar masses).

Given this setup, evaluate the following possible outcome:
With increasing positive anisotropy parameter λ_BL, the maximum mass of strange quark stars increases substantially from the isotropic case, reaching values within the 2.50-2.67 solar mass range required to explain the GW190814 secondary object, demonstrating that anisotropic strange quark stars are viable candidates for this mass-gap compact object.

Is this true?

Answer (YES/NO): YES